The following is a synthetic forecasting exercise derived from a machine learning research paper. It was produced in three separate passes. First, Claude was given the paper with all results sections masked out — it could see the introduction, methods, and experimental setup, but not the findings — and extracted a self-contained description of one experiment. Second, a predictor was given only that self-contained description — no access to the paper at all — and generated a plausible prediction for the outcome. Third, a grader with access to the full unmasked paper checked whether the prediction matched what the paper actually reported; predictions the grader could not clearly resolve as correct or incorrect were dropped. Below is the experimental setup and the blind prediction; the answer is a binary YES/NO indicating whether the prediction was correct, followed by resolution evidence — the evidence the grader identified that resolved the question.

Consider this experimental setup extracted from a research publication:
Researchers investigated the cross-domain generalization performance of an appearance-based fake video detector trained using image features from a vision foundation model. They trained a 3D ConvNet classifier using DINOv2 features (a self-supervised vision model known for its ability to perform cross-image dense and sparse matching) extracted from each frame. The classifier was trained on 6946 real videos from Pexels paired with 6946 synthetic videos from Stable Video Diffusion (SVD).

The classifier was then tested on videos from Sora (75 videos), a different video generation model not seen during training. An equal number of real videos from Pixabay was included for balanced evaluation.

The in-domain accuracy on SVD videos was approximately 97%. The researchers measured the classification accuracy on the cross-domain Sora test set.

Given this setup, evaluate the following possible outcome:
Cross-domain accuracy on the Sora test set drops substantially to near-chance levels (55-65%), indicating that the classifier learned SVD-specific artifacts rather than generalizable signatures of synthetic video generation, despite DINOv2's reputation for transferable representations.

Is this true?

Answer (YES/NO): NO